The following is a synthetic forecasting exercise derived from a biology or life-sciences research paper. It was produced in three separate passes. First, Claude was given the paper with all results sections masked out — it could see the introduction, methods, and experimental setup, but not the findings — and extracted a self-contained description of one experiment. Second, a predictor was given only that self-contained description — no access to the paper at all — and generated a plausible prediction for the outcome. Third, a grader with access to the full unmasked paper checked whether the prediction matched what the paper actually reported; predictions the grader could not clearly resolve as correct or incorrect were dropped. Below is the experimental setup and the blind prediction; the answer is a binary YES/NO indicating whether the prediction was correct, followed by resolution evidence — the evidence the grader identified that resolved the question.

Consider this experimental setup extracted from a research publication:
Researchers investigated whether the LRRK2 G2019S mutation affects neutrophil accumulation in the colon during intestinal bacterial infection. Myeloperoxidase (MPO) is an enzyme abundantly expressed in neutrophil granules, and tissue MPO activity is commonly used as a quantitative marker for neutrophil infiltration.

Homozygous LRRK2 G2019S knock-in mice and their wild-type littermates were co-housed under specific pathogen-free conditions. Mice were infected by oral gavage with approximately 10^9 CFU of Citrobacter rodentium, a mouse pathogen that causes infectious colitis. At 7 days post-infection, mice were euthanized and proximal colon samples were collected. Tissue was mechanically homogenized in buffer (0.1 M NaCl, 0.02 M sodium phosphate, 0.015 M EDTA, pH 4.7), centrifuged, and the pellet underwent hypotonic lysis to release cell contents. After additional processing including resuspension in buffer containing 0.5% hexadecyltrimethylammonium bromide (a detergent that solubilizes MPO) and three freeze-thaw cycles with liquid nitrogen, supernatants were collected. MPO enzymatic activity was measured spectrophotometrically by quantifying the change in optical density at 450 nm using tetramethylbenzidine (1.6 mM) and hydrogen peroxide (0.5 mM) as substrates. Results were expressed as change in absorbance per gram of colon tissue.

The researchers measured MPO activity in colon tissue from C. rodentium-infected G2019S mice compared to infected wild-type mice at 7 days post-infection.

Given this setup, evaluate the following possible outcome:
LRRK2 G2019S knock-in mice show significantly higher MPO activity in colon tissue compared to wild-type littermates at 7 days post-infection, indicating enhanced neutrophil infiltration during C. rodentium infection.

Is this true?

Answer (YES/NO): YES